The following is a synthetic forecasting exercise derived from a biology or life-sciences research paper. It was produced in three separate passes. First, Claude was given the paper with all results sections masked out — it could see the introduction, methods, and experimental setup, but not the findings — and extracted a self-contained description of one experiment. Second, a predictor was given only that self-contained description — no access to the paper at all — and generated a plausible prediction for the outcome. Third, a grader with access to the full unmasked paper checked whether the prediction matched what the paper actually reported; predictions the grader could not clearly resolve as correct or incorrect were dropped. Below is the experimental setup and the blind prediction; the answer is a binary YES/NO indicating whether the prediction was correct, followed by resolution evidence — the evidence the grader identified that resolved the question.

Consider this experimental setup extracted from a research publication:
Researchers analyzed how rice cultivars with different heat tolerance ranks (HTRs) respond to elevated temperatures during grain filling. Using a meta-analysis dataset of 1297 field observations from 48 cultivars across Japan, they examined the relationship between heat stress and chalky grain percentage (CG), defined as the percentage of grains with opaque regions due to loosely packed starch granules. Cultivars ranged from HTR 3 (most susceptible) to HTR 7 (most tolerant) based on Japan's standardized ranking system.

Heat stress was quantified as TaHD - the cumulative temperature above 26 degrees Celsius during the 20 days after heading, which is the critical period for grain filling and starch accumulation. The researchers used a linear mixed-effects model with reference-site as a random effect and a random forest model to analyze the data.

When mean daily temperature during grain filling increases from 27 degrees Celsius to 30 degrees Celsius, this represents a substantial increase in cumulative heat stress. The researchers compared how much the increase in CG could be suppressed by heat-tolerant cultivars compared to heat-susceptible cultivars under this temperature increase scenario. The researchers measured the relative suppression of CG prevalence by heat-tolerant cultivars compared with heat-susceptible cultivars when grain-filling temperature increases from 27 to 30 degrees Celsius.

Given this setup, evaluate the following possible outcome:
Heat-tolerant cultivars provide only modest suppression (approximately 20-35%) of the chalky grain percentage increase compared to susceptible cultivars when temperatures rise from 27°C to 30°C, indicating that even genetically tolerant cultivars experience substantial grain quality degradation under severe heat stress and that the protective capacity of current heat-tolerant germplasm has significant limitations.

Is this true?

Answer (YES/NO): NO